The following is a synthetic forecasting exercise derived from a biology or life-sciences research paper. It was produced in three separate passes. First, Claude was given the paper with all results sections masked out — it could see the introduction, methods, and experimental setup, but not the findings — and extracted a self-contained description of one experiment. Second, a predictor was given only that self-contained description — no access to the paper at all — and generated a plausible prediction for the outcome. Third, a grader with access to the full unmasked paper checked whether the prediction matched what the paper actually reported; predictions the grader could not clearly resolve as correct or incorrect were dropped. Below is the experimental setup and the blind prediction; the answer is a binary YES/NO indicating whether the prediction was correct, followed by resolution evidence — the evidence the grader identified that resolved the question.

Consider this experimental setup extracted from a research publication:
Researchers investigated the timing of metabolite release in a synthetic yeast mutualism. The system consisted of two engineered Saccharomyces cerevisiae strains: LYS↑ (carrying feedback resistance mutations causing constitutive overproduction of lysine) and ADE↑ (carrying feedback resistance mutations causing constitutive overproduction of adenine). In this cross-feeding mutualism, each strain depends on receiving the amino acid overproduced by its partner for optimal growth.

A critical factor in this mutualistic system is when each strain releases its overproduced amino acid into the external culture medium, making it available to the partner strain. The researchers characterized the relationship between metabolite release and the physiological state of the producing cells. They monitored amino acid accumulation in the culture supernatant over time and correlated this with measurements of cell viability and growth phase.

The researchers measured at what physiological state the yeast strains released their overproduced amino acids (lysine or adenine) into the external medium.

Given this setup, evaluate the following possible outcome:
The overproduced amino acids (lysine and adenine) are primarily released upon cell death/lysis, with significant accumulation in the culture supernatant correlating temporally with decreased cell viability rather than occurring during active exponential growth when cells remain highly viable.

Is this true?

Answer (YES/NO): YES